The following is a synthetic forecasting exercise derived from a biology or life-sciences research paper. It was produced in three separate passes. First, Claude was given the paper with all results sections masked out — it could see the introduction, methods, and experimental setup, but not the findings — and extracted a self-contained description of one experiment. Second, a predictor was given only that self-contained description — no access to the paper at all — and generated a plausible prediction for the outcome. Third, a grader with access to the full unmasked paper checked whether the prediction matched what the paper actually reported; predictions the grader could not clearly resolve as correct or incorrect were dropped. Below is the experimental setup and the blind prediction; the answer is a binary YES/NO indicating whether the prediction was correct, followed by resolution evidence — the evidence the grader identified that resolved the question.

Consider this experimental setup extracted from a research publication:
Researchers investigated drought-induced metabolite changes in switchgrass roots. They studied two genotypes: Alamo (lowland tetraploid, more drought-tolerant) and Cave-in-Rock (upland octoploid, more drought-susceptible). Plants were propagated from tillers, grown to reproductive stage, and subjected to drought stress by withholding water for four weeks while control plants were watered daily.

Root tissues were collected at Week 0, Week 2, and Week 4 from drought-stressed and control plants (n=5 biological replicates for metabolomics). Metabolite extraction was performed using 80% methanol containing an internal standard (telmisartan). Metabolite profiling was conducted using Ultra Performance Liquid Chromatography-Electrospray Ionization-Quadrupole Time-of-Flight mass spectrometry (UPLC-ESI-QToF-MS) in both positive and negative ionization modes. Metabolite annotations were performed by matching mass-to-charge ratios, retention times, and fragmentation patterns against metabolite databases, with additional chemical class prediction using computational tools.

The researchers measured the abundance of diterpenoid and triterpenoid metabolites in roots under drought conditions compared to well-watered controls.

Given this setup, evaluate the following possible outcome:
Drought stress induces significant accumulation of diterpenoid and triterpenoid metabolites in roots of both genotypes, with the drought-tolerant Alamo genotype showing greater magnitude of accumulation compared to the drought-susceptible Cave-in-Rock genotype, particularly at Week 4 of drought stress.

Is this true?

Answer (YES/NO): NO